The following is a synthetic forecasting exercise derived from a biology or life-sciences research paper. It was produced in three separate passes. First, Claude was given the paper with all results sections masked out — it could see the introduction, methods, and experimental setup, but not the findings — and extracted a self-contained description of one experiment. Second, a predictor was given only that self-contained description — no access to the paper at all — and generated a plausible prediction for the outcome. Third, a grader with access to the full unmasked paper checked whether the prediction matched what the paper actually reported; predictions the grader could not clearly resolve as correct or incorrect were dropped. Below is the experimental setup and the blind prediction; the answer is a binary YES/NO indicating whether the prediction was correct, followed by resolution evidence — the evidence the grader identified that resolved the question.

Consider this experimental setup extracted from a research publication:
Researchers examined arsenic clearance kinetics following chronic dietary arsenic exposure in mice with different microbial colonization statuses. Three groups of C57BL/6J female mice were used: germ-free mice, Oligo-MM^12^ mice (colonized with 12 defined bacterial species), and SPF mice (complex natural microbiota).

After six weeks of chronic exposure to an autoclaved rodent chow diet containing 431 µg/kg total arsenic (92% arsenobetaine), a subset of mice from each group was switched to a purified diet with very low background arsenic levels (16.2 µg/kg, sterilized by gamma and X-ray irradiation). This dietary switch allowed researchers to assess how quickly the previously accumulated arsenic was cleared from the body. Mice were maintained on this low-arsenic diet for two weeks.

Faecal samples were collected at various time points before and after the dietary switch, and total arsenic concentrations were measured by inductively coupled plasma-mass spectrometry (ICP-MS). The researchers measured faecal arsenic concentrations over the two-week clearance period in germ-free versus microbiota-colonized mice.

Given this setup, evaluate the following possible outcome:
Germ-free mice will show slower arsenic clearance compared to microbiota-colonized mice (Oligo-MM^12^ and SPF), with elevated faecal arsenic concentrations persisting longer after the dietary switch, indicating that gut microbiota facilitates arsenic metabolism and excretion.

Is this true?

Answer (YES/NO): NO